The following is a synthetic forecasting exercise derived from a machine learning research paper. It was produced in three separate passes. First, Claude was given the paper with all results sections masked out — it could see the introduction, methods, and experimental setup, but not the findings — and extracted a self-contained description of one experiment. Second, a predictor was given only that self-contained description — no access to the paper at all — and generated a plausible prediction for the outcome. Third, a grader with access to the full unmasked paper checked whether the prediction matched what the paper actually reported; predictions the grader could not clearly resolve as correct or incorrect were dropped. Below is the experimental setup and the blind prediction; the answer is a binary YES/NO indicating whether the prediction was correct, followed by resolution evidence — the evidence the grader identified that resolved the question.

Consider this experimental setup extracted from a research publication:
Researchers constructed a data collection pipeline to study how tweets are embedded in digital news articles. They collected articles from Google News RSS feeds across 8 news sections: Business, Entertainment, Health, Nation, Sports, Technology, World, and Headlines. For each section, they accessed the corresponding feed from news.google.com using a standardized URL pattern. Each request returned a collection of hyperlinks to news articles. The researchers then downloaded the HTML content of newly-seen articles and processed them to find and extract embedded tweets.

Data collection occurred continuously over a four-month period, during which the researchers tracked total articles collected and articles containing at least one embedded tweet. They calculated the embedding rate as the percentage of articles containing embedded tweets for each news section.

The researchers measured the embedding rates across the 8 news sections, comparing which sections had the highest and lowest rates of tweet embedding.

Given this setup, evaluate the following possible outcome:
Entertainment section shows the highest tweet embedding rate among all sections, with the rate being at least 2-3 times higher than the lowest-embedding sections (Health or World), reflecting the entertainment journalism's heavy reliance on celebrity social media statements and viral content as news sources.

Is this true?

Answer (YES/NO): NO